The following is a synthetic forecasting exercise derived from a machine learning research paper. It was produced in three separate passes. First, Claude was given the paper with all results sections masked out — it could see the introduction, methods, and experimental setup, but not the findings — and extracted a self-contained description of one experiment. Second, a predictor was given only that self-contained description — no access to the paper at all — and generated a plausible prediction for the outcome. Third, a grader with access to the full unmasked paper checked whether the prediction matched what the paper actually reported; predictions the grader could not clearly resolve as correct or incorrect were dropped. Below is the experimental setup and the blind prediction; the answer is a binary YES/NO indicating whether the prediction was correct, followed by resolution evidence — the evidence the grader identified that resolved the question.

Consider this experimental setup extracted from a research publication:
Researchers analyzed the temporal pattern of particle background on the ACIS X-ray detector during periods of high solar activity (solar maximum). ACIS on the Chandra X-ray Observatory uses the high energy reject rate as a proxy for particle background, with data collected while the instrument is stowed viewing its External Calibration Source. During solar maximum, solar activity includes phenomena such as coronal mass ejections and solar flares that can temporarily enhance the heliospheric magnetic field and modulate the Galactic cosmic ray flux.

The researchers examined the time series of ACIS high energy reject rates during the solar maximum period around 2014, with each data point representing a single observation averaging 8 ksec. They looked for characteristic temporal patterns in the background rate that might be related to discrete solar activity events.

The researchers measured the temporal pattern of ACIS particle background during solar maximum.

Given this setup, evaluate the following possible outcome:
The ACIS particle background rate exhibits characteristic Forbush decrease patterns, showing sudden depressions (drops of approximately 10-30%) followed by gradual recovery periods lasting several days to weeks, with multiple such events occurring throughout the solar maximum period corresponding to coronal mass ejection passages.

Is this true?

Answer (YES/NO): YES